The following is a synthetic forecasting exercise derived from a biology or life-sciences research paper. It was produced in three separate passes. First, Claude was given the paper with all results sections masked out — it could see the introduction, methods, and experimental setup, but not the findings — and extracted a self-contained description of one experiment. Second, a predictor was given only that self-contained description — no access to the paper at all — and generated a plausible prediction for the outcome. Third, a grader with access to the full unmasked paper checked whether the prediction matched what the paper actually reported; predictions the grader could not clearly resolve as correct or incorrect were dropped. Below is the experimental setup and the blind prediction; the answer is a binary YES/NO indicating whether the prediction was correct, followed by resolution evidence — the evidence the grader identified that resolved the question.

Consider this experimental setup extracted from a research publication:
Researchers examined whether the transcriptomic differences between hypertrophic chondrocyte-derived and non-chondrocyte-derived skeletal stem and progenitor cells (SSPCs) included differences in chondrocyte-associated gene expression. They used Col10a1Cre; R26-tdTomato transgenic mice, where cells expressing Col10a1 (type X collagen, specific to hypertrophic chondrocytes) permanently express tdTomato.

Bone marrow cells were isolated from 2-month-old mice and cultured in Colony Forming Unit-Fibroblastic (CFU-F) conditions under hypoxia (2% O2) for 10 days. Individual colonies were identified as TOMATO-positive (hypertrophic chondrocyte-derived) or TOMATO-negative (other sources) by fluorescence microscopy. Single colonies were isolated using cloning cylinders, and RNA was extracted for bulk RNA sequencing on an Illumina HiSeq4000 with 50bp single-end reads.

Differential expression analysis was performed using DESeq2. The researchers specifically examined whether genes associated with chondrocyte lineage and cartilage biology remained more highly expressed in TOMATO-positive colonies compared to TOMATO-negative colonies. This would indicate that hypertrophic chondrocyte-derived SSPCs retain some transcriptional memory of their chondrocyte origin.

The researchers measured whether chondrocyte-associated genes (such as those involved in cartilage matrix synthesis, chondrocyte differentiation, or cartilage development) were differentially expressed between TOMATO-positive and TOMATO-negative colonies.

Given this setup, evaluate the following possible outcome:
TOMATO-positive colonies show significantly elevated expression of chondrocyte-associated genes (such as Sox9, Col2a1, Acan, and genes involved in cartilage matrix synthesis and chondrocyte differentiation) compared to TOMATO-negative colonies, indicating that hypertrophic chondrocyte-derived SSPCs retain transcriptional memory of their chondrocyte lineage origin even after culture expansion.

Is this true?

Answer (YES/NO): NO